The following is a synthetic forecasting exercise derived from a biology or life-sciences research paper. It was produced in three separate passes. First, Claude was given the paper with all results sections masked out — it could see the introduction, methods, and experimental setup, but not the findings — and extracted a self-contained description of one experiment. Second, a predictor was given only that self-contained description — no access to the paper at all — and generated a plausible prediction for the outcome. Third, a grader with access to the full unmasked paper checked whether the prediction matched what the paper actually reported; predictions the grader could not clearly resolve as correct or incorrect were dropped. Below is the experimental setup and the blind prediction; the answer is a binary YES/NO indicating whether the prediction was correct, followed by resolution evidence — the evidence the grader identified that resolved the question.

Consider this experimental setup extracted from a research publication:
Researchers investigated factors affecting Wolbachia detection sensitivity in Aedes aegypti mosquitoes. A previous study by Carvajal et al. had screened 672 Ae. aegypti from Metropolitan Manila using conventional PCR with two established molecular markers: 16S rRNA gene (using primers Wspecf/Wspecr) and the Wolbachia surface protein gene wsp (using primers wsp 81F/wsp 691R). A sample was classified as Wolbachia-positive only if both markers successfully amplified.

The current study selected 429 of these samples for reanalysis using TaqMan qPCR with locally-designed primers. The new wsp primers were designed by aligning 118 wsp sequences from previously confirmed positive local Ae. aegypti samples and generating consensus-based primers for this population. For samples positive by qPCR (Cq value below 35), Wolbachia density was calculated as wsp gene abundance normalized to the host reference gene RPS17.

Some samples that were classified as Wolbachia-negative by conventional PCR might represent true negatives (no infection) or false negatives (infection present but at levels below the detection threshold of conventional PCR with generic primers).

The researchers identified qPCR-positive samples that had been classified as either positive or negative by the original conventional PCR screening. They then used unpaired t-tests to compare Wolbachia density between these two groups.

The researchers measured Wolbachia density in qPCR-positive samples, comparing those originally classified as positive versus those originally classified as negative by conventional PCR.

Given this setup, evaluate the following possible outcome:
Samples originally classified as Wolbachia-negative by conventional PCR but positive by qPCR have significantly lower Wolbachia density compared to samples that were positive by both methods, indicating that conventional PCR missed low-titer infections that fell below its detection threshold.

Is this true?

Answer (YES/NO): YES